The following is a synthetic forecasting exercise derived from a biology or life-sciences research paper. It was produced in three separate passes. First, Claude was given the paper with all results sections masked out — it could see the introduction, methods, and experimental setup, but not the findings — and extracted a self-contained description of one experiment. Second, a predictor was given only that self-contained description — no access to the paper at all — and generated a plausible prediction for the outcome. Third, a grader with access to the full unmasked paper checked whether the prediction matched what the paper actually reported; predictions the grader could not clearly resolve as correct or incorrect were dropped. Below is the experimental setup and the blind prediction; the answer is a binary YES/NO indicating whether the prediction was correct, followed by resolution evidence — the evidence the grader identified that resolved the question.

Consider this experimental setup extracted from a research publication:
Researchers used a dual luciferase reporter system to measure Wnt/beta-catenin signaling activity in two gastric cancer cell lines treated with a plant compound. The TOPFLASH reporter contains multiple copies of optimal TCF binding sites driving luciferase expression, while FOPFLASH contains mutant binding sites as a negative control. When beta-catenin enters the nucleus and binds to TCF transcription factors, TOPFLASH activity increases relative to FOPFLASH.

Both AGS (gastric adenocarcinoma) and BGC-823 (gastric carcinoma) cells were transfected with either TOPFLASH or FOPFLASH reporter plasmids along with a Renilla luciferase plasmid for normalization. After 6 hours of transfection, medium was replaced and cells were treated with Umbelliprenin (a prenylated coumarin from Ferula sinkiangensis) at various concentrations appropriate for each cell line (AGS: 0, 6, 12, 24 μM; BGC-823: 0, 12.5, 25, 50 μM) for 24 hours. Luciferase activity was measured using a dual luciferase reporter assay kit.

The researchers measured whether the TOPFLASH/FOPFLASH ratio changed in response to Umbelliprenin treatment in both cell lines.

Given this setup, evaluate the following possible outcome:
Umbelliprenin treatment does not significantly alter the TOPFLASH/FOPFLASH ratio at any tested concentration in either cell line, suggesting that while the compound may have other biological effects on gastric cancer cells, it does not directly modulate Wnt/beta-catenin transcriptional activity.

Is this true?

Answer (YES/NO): NO